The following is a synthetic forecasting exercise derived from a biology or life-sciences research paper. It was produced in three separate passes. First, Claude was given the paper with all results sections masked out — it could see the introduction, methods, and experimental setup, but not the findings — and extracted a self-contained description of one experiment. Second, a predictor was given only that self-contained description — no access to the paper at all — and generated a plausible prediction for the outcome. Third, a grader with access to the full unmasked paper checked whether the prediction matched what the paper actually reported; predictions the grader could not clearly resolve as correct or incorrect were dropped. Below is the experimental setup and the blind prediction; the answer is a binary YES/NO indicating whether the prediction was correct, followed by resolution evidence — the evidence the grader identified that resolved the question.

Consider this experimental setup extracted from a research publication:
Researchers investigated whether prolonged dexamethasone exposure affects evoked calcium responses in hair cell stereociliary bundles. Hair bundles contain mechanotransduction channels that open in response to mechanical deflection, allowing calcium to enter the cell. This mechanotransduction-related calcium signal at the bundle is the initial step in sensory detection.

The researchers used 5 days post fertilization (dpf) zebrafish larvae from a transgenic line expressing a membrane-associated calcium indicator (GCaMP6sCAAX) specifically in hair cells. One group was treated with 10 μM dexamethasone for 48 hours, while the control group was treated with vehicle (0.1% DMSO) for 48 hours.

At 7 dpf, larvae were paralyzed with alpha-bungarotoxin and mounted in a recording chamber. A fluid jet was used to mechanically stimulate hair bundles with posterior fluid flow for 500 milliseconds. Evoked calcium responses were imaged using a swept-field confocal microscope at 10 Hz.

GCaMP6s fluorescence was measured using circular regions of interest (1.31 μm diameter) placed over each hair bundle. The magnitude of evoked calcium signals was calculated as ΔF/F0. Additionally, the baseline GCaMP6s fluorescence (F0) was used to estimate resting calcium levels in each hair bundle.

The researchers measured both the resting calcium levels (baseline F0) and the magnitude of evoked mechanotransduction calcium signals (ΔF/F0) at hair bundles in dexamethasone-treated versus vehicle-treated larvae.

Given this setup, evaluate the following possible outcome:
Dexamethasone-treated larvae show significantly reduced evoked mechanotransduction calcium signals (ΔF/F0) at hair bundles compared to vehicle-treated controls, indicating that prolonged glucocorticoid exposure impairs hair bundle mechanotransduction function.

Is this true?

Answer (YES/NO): YES